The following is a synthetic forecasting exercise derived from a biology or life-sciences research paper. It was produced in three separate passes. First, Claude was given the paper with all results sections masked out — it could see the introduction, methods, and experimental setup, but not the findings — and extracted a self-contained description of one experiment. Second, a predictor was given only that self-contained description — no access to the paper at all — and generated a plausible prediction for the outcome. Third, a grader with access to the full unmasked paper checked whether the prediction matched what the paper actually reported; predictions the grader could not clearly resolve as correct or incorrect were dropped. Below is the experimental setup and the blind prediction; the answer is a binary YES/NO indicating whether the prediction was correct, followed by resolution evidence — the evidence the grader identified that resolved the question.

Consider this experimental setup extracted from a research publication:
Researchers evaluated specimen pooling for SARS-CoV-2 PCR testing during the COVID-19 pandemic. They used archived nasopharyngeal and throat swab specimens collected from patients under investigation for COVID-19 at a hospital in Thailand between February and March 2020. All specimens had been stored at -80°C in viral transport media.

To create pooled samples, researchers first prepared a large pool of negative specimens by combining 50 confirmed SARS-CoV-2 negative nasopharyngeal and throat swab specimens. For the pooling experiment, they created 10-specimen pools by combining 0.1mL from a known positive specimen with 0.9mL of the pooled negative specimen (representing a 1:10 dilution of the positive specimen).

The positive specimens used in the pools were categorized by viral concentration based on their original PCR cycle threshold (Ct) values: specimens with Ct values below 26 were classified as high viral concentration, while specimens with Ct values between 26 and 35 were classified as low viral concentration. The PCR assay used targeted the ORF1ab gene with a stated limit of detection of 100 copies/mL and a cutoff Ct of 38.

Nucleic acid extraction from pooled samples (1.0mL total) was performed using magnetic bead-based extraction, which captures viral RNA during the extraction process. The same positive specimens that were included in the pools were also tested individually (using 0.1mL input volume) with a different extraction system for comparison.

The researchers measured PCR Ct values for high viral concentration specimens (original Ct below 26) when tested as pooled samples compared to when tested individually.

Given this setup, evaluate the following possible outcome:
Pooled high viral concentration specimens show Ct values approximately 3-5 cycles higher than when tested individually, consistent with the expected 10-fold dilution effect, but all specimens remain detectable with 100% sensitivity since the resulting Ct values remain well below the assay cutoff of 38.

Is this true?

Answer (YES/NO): NO